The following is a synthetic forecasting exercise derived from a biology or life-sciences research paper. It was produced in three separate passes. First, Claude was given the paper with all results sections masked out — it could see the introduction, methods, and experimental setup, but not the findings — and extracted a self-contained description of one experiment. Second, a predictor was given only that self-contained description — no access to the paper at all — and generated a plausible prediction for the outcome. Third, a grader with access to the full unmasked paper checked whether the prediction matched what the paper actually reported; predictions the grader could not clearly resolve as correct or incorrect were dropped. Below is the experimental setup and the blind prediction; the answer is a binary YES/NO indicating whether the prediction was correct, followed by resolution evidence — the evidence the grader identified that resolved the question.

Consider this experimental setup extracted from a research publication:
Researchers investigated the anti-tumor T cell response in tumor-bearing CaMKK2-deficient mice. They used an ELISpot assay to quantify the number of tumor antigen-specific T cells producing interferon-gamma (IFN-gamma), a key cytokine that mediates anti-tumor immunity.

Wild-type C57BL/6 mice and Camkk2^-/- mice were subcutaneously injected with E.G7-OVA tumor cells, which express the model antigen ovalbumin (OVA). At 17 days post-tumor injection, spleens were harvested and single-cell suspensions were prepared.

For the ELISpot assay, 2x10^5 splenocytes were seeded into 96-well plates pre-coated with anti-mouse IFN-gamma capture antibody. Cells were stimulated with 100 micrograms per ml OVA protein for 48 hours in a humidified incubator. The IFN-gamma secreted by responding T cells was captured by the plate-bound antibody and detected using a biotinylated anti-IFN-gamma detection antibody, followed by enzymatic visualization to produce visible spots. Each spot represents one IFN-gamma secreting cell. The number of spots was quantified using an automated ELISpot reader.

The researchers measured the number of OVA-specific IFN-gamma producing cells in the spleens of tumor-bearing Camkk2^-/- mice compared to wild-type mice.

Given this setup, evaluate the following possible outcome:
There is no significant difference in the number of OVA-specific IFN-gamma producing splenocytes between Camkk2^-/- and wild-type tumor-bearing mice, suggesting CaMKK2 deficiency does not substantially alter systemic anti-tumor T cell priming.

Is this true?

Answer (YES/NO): NO